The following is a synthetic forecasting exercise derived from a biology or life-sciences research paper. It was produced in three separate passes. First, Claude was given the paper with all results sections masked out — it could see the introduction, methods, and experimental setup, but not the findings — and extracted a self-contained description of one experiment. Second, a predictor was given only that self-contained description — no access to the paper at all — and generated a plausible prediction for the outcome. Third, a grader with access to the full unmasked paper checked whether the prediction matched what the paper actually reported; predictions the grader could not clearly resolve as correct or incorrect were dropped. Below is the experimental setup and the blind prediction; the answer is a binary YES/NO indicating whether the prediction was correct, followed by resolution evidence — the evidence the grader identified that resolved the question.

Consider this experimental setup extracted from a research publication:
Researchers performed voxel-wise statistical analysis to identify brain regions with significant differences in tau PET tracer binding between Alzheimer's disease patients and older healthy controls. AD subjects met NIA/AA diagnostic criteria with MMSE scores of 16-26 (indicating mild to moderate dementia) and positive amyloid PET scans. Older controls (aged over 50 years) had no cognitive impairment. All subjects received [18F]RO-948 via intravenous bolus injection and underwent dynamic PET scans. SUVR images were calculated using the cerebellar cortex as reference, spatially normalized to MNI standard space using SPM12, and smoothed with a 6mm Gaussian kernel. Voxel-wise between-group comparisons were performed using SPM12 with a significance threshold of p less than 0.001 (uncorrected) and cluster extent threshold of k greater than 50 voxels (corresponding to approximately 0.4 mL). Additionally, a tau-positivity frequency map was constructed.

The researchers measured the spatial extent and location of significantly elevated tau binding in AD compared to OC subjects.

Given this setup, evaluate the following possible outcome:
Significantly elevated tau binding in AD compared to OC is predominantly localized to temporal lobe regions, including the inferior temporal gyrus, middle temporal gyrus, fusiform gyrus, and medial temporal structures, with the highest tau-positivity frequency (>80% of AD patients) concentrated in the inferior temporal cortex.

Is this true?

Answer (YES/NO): NO